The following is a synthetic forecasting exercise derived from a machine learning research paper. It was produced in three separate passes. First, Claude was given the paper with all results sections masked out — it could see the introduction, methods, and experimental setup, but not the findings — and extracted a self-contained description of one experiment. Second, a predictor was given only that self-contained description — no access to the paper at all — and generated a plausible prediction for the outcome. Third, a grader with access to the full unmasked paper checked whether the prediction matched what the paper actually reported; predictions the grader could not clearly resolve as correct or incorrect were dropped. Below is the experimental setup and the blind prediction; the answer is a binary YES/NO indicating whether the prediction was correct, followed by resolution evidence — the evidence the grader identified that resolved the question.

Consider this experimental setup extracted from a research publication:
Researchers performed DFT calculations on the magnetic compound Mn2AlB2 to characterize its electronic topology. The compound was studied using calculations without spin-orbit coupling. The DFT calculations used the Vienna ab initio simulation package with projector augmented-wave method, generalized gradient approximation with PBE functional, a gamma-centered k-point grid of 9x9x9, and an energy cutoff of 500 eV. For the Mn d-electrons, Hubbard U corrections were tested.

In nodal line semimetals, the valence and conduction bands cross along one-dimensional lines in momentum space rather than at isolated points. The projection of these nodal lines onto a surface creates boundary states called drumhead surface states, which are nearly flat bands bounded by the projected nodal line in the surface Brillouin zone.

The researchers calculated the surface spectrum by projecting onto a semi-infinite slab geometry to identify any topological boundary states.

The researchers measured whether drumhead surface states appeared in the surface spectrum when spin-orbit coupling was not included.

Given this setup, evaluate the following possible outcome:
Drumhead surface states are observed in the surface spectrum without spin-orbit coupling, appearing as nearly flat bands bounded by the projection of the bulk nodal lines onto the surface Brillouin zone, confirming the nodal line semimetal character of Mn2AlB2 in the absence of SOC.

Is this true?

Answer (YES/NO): YES